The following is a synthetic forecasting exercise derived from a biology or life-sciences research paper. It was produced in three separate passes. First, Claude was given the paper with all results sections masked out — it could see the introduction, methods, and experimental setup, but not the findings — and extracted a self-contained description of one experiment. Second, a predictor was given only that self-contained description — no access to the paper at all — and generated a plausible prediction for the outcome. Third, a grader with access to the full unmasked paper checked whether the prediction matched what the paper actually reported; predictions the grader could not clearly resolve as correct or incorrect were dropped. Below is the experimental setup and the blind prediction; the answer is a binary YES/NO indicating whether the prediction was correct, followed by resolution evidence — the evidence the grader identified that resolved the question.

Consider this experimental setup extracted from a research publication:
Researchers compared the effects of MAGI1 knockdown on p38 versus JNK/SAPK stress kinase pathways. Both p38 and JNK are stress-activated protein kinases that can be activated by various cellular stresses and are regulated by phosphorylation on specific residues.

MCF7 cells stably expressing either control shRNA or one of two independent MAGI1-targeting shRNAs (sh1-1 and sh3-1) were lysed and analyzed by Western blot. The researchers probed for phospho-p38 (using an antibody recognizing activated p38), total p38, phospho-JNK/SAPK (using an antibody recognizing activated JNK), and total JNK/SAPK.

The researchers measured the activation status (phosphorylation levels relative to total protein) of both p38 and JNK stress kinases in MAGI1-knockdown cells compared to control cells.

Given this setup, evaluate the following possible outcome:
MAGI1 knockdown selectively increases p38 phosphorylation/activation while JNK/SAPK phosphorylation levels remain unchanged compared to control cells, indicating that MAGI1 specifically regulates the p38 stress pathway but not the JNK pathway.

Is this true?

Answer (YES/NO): YES